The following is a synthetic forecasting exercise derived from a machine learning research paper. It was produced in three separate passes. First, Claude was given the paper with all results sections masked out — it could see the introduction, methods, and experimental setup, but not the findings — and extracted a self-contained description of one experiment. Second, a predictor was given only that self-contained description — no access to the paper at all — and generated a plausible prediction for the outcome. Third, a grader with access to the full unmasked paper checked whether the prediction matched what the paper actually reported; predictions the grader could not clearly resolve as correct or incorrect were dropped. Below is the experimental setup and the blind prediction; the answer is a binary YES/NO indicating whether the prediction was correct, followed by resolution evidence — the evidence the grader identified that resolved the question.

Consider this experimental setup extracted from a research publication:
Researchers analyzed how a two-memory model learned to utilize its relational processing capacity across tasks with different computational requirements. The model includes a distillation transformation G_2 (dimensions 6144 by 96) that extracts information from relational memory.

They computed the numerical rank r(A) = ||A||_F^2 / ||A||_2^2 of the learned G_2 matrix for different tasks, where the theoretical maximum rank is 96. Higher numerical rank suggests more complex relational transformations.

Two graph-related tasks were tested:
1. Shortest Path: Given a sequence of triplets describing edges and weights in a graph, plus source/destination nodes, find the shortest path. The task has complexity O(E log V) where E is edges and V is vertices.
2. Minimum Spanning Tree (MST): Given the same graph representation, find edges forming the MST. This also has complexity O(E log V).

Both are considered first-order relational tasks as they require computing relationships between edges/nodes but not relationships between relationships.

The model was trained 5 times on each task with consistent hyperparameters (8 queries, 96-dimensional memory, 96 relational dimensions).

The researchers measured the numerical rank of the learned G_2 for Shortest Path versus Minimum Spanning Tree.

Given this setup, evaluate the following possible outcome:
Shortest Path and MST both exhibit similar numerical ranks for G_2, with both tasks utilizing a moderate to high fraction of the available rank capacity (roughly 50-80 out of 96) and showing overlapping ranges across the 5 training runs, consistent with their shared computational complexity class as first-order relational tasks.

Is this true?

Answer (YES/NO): YES